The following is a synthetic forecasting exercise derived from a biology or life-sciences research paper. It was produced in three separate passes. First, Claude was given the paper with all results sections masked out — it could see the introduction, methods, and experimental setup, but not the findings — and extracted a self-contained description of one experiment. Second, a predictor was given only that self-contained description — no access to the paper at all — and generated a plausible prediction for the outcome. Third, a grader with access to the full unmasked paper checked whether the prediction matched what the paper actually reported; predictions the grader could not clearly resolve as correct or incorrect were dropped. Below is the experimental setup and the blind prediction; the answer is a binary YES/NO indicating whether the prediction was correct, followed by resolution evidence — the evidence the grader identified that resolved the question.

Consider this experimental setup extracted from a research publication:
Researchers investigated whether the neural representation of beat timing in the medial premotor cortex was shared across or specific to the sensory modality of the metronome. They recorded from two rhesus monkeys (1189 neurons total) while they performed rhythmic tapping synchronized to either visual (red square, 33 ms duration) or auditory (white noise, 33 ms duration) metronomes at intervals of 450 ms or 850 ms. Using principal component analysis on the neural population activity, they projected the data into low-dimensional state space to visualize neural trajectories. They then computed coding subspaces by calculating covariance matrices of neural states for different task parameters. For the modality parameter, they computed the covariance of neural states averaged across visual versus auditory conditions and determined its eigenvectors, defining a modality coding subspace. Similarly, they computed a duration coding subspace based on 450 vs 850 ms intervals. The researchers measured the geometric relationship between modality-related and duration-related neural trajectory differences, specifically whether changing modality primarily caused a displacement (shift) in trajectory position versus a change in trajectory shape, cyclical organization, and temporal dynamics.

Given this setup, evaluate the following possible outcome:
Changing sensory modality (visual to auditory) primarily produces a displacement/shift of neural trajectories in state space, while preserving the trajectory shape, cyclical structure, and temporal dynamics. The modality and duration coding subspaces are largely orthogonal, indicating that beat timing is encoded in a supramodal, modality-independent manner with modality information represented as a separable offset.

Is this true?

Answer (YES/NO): NO